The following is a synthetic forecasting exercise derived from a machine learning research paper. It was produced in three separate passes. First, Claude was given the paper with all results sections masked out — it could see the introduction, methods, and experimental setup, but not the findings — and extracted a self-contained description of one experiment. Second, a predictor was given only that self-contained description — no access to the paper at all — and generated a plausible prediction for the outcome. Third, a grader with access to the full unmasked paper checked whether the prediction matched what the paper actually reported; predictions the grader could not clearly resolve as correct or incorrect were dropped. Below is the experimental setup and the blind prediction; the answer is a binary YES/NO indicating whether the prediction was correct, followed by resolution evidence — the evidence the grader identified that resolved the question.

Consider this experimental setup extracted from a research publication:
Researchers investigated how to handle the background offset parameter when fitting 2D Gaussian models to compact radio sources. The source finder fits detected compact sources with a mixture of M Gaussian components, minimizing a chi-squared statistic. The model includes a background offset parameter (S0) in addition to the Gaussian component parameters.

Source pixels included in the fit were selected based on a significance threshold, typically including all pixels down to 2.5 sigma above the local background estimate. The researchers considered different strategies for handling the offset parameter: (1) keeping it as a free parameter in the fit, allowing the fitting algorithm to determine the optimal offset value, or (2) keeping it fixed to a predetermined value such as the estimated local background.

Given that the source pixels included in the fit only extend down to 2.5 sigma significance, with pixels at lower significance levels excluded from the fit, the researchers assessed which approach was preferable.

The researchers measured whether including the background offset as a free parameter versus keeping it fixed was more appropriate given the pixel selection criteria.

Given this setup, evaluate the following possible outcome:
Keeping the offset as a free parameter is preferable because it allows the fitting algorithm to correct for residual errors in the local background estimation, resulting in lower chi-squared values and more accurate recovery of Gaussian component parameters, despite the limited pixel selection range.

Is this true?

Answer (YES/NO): NO